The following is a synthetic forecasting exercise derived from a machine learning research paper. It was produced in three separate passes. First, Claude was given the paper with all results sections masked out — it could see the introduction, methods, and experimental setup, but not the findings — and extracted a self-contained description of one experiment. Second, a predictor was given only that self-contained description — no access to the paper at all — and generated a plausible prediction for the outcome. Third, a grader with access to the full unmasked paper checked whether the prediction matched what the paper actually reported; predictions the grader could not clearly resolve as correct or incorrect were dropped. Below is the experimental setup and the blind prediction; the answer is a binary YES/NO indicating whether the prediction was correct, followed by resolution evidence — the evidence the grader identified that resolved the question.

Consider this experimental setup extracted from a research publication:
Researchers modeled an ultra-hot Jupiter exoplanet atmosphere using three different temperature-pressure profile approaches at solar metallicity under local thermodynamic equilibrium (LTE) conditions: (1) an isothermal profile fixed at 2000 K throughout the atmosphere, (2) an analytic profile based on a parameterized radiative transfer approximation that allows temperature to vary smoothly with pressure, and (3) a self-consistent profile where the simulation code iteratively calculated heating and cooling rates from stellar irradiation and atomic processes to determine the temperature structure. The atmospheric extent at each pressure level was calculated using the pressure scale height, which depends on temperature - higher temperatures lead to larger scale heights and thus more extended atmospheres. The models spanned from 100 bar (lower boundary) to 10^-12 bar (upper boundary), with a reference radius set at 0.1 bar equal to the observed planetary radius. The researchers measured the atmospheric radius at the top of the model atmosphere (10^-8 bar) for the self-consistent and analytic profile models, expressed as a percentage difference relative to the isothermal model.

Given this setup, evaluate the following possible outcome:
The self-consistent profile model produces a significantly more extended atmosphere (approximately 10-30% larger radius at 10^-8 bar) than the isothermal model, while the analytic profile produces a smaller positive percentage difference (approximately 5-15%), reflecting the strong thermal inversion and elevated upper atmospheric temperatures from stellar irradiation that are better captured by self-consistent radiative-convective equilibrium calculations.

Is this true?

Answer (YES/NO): NO